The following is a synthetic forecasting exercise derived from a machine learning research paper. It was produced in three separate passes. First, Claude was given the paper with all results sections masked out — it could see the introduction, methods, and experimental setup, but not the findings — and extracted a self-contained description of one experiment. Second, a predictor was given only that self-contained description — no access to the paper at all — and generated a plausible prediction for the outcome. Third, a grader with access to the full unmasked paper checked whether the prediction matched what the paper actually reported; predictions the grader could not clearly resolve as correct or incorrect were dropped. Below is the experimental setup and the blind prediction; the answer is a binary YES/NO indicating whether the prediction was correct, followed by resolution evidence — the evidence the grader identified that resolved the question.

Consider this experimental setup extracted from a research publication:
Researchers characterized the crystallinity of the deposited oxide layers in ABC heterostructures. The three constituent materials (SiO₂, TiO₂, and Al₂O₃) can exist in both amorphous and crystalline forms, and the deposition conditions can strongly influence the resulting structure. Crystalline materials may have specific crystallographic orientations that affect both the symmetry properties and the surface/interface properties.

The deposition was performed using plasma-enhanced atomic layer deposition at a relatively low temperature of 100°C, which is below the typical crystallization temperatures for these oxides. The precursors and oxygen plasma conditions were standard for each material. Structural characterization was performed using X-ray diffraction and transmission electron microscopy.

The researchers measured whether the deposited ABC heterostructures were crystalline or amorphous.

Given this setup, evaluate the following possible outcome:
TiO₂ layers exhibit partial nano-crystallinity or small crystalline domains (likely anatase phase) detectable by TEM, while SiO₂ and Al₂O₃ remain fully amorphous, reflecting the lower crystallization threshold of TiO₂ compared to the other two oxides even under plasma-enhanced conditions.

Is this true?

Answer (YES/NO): NO